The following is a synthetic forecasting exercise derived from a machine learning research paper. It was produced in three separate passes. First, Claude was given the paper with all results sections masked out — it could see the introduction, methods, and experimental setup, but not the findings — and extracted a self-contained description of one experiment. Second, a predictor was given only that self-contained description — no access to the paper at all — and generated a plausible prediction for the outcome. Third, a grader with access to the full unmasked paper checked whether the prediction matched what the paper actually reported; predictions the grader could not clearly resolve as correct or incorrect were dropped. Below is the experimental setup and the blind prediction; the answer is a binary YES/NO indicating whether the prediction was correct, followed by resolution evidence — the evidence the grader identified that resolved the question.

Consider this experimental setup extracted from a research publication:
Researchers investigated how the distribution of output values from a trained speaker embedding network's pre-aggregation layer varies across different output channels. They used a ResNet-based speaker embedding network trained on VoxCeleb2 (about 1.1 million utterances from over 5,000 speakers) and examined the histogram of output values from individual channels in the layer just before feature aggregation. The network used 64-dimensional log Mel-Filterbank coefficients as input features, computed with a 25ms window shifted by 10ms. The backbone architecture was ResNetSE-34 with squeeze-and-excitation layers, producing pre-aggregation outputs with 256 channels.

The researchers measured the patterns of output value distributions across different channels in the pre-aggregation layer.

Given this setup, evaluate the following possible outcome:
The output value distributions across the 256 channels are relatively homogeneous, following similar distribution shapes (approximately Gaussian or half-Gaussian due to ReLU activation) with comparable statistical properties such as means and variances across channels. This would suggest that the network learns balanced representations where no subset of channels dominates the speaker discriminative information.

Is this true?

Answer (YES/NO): NO